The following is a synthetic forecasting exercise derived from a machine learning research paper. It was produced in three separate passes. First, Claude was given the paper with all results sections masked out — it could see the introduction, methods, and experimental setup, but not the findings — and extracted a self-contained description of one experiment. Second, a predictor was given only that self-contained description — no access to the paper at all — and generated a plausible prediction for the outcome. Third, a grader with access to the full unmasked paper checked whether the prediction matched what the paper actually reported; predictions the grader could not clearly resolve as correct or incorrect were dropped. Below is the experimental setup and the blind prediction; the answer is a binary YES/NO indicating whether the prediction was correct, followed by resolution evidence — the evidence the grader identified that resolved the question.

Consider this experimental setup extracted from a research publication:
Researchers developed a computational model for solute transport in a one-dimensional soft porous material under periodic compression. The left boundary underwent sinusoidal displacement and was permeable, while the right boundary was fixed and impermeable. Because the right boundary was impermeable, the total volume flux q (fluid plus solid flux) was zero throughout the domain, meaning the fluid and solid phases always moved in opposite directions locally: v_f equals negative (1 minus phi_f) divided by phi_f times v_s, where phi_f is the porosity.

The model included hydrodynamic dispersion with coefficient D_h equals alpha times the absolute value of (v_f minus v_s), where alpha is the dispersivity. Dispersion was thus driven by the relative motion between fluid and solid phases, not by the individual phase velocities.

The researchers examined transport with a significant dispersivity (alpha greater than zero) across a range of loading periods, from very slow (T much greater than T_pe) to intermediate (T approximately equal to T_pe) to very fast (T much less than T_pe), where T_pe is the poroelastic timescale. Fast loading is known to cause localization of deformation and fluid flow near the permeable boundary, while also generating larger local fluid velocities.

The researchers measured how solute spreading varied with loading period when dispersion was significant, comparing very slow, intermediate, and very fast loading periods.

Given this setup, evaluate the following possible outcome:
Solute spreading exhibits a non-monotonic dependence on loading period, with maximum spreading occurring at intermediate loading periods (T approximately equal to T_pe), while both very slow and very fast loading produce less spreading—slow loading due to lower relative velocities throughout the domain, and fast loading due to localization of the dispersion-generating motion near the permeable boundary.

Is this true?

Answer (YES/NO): YES